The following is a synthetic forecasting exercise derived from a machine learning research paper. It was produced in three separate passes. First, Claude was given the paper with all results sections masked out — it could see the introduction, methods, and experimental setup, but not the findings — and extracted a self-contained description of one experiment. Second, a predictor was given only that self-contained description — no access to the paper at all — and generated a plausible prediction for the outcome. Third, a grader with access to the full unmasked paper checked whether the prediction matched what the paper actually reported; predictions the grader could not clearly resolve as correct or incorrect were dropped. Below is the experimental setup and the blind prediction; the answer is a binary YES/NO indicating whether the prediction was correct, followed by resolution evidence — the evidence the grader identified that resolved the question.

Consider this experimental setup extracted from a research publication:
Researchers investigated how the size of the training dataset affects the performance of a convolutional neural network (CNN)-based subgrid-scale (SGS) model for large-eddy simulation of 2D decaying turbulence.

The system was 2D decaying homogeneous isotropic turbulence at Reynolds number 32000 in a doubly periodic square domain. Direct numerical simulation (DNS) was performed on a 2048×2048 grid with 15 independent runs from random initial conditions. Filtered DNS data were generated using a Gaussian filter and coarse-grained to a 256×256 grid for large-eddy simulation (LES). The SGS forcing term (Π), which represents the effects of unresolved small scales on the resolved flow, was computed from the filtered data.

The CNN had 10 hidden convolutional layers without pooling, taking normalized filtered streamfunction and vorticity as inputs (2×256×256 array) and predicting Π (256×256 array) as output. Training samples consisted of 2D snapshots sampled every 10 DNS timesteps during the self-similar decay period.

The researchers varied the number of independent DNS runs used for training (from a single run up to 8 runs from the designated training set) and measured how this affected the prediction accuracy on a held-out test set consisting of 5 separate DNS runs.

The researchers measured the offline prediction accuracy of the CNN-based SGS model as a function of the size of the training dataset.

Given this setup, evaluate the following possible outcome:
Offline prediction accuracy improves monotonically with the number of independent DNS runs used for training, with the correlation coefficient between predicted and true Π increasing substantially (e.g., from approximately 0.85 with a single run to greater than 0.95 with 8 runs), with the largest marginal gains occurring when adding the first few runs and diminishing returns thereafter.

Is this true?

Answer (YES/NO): NO